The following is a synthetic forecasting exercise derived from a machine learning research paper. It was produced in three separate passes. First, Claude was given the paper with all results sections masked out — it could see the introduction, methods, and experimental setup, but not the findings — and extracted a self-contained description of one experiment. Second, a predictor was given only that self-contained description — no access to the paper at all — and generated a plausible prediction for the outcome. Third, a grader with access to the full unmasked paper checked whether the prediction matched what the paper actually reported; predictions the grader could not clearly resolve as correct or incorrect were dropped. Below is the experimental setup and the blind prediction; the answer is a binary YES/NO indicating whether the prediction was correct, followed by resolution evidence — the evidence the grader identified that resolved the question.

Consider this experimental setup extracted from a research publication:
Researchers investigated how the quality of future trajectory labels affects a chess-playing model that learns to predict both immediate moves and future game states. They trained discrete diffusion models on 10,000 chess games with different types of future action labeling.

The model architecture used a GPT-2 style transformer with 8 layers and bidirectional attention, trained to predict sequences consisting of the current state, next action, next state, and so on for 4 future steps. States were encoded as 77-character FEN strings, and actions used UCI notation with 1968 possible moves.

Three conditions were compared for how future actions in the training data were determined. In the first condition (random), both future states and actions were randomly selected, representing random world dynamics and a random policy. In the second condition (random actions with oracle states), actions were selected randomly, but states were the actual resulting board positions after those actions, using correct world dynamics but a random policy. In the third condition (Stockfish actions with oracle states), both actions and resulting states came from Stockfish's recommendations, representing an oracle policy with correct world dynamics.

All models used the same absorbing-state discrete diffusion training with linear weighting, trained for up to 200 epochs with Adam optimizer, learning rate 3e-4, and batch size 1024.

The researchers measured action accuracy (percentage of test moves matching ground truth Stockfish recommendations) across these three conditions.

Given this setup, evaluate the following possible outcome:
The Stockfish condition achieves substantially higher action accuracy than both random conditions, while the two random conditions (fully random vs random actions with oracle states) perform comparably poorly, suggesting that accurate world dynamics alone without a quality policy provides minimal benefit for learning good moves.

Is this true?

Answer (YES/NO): NO